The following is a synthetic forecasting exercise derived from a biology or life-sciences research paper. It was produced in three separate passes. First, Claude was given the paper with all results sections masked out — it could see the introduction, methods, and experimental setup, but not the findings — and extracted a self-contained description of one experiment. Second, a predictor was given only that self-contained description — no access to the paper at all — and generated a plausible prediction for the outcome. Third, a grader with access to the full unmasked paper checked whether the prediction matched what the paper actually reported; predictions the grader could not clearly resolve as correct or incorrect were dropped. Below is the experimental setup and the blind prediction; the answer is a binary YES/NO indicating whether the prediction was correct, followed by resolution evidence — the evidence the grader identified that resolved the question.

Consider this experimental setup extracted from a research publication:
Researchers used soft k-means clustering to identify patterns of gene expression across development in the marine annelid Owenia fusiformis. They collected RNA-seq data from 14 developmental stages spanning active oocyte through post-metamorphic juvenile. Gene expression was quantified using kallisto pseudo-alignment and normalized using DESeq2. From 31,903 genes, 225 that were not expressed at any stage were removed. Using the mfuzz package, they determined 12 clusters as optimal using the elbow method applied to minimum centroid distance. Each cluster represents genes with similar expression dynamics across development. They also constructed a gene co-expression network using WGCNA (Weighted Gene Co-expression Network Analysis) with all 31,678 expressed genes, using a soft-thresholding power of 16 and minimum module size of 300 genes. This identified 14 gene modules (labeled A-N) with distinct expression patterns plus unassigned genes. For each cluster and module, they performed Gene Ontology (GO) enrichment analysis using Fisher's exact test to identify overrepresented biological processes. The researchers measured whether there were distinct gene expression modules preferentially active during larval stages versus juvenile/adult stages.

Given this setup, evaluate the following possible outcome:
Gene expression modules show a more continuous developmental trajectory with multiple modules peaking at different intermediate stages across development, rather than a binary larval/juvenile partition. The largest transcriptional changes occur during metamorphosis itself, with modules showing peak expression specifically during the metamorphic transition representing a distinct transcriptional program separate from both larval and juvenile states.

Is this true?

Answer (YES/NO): NO